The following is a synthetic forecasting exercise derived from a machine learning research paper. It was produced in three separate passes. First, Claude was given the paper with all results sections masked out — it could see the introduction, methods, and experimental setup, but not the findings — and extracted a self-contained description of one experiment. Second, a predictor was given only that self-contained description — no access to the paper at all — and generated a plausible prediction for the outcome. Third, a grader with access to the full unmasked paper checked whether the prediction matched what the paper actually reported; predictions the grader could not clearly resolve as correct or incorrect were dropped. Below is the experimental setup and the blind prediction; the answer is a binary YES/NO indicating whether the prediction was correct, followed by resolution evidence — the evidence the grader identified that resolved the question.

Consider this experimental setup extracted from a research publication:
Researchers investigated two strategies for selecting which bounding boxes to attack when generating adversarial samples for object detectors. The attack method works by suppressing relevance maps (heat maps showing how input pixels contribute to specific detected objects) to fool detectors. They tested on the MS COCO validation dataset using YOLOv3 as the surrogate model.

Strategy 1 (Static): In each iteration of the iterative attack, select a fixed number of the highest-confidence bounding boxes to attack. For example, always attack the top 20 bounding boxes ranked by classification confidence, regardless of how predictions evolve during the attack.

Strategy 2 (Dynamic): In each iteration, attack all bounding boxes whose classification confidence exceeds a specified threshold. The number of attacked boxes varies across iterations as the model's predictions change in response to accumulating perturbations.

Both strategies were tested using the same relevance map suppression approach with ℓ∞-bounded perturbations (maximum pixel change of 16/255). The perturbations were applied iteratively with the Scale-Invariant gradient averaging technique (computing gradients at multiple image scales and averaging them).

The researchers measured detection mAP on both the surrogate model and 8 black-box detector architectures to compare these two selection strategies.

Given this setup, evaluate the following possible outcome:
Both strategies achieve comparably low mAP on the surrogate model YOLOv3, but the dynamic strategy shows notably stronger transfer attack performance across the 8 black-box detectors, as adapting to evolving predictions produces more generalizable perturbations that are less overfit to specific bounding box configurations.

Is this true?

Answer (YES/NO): NO